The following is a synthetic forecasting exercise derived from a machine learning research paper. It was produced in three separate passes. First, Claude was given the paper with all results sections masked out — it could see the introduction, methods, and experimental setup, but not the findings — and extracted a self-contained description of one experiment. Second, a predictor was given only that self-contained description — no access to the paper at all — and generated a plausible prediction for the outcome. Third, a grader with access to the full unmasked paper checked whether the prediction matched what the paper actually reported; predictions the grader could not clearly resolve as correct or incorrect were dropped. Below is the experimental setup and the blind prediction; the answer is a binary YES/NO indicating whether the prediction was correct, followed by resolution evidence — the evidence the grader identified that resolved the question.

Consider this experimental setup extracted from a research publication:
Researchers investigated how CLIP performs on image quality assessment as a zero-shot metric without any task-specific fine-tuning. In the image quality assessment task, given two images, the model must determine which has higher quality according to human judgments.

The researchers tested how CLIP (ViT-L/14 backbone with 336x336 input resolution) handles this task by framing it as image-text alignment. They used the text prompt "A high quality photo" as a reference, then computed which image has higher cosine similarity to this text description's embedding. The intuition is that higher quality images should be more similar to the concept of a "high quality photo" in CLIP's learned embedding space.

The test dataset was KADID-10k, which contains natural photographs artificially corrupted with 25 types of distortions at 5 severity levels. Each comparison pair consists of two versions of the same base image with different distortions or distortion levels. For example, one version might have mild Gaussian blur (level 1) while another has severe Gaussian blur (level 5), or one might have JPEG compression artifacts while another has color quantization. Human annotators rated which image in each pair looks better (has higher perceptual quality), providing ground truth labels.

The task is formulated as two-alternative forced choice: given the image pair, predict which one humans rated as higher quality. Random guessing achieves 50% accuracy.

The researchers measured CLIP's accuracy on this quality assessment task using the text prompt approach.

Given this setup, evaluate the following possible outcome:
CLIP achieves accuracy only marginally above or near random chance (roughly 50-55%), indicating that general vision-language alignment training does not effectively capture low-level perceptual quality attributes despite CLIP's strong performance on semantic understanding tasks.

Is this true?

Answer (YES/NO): NO